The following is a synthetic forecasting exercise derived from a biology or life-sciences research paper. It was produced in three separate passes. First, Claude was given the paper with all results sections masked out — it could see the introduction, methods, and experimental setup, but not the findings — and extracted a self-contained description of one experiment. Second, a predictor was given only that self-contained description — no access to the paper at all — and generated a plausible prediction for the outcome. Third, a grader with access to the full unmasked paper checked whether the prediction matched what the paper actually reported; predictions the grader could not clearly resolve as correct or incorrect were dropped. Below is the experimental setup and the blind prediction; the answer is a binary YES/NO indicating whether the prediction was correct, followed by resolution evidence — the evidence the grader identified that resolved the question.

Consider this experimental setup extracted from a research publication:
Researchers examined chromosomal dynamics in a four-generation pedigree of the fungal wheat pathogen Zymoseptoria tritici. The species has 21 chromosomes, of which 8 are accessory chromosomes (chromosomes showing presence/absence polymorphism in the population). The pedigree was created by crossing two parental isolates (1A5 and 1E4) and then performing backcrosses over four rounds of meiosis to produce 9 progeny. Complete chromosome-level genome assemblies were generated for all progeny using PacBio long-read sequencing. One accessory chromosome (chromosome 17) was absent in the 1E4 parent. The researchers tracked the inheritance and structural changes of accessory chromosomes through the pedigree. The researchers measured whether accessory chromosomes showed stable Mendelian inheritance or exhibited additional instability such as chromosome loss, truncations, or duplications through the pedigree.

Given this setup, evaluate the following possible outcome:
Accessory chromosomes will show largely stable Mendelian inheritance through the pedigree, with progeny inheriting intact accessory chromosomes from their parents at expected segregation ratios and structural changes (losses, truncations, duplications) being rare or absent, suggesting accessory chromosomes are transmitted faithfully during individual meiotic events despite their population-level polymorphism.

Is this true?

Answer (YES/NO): NO